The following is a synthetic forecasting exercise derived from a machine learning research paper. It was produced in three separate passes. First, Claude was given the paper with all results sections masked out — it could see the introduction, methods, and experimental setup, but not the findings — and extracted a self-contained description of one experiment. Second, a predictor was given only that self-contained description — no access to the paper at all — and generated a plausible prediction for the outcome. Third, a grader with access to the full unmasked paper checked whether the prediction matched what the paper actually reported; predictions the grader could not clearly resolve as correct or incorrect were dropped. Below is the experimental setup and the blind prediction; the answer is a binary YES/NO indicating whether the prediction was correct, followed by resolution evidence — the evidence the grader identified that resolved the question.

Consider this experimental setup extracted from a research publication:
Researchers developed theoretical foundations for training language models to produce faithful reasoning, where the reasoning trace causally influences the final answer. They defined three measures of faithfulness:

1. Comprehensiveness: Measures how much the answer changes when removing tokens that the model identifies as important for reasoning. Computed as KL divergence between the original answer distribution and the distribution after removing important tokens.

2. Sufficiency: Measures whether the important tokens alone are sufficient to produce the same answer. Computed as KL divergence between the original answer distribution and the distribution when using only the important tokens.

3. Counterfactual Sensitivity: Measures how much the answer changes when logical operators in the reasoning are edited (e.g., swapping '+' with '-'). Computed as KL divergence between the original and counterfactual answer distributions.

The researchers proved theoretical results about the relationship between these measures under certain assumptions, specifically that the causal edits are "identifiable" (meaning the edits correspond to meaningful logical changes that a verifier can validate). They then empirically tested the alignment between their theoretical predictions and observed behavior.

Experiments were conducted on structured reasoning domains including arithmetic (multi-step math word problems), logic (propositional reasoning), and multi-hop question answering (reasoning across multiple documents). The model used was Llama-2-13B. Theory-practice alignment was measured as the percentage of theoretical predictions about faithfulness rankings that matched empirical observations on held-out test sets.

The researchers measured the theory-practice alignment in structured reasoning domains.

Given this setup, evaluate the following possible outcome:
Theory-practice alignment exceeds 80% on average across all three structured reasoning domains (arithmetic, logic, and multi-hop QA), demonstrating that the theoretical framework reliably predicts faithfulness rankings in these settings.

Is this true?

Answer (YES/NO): NO